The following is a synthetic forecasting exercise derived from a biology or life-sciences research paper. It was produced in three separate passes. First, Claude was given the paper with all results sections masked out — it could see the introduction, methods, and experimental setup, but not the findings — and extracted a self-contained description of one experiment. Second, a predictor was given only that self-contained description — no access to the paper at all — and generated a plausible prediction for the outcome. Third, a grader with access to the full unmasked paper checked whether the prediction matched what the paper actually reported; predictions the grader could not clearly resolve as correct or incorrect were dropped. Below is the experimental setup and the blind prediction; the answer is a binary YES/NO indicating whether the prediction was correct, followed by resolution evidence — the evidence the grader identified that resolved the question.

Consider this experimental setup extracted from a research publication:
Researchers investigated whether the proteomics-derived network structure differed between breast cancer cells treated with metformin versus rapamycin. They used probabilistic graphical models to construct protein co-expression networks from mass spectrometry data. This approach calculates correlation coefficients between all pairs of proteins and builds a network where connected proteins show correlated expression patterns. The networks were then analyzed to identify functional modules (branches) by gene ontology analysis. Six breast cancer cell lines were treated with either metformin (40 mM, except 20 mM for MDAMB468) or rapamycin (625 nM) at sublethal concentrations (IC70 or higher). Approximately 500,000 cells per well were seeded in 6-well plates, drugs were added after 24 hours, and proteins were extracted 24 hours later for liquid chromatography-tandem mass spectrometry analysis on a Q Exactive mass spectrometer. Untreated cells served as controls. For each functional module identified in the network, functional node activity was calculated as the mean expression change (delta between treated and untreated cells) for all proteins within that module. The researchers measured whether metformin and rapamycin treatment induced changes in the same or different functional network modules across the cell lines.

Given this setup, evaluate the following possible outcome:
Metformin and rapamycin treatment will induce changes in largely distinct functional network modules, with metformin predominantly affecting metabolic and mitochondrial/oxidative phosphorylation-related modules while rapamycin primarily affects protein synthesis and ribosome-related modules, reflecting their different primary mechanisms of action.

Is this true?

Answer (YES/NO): NO